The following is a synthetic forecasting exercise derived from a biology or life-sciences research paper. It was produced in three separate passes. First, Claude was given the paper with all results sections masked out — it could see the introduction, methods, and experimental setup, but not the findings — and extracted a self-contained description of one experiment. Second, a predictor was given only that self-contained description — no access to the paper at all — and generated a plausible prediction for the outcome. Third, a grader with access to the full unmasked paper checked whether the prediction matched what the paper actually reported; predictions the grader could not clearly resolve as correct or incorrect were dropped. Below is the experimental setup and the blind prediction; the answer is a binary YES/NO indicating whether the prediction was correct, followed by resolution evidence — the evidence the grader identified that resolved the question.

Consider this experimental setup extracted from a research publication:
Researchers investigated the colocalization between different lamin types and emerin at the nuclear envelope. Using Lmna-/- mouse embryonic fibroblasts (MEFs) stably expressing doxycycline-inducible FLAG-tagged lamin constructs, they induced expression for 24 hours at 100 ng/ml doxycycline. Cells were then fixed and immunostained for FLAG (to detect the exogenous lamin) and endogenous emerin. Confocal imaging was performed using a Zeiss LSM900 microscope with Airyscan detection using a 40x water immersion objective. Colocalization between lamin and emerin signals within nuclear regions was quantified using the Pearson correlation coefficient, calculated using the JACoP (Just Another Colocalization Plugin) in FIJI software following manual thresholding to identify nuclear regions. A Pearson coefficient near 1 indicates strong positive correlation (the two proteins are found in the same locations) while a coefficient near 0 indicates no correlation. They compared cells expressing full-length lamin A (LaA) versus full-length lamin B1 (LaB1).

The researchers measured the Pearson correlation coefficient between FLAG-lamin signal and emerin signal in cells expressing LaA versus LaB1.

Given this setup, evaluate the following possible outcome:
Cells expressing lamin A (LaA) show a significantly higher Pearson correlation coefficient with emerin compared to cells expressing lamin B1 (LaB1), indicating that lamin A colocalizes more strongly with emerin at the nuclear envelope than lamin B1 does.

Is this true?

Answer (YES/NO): YES